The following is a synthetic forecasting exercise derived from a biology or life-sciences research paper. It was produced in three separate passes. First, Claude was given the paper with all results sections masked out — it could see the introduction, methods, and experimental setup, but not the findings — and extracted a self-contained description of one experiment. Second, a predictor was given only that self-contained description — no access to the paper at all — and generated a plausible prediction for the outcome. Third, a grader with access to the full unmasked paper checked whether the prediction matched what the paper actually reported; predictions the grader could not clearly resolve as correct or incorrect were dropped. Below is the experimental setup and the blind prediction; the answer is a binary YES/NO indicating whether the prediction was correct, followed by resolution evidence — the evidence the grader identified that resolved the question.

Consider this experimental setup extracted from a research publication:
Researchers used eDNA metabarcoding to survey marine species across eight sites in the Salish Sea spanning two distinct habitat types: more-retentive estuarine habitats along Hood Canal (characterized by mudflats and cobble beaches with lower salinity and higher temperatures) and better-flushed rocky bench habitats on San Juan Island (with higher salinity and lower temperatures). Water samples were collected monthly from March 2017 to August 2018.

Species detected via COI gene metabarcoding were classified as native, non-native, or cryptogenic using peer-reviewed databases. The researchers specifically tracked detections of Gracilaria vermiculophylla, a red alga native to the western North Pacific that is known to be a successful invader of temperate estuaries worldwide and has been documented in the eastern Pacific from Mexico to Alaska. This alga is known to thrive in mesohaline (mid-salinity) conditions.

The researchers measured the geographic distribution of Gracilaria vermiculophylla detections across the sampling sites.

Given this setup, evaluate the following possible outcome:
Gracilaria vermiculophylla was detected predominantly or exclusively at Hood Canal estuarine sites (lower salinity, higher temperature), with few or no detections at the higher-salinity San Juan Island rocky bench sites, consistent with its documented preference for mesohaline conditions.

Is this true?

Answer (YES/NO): YES